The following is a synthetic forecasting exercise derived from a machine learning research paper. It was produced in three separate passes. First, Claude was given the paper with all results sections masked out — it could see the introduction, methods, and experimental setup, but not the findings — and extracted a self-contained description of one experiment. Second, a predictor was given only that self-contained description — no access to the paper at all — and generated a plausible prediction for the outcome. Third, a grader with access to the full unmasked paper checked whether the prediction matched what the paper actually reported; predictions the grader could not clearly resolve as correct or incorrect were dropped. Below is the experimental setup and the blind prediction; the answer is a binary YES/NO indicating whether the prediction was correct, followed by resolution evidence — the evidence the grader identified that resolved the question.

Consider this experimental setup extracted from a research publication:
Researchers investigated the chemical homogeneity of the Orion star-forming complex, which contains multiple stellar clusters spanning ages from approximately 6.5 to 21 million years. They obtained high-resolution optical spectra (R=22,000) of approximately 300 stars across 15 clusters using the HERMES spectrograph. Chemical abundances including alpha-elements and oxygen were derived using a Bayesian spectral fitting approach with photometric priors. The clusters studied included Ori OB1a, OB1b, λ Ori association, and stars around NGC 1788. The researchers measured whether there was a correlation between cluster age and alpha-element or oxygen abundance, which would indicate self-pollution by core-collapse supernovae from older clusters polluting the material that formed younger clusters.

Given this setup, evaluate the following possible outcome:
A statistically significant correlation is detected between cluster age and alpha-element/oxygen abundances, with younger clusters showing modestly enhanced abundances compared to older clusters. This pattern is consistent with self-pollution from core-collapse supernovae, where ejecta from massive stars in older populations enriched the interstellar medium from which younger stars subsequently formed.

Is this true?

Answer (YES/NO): NO